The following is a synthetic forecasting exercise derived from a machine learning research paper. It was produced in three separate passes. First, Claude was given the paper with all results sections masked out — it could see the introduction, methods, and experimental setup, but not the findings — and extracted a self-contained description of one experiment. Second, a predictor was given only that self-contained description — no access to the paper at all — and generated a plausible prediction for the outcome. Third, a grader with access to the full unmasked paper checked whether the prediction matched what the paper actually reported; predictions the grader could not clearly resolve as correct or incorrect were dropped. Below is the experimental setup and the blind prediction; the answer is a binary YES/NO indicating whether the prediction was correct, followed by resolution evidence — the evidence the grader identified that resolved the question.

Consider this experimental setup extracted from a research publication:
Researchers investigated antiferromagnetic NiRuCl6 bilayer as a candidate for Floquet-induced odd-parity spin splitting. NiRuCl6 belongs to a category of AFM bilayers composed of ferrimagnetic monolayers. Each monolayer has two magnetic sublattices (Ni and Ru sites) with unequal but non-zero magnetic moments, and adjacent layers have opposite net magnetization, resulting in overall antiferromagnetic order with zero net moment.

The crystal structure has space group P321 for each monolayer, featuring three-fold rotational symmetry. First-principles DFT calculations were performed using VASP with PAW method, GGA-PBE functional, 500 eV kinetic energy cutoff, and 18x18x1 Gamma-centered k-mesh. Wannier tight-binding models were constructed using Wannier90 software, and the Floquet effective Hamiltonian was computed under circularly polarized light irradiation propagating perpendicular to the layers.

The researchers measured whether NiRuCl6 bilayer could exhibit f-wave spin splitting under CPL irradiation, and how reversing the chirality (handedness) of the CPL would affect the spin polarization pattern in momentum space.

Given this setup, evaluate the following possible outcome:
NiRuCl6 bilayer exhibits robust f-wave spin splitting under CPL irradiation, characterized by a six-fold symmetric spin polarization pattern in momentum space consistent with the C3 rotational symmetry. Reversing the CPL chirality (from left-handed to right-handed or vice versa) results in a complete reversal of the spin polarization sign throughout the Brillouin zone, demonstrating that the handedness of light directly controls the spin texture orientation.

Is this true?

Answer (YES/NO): YES